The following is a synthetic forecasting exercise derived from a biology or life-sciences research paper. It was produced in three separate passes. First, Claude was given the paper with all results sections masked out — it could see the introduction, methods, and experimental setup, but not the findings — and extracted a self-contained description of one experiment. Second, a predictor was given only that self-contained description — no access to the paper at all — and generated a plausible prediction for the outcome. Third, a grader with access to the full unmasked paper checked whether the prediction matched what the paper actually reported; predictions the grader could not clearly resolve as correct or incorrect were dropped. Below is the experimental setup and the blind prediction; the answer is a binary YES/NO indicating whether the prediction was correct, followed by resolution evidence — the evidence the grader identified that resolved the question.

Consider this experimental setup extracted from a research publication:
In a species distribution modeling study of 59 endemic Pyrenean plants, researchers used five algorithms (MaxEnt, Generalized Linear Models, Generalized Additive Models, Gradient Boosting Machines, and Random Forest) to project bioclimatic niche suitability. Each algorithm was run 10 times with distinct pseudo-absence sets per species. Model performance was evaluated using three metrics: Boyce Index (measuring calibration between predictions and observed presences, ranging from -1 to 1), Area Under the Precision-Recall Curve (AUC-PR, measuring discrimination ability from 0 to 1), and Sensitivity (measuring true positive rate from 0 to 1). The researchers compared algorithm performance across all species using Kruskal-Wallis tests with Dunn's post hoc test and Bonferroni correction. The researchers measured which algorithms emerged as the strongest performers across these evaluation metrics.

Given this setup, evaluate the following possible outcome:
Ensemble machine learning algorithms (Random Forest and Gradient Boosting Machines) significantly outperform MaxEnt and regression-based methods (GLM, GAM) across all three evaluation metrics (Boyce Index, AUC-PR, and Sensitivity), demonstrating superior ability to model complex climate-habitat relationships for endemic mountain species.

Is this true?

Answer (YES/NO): NO